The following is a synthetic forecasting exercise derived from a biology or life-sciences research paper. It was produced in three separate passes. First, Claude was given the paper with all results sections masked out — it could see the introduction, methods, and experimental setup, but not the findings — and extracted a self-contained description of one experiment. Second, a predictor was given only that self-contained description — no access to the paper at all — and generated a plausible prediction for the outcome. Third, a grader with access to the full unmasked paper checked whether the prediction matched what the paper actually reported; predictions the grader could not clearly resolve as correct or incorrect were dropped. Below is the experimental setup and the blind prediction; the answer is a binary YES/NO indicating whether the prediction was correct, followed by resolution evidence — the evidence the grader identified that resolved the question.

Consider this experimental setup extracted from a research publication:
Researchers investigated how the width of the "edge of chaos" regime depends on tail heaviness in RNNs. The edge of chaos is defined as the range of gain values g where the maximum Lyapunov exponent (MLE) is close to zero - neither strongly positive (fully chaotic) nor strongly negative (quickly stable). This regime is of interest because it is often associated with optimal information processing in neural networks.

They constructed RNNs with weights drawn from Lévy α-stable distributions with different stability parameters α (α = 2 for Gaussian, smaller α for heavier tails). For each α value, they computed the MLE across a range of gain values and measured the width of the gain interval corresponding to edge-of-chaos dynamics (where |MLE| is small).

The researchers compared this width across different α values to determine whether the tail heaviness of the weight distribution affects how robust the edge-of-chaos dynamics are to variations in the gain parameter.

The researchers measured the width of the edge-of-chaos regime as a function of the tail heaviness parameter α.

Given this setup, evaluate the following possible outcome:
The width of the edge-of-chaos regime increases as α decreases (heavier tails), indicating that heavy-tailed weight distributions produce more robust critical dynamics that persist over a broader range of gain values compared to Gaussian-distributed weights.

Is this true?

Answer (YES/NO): YES